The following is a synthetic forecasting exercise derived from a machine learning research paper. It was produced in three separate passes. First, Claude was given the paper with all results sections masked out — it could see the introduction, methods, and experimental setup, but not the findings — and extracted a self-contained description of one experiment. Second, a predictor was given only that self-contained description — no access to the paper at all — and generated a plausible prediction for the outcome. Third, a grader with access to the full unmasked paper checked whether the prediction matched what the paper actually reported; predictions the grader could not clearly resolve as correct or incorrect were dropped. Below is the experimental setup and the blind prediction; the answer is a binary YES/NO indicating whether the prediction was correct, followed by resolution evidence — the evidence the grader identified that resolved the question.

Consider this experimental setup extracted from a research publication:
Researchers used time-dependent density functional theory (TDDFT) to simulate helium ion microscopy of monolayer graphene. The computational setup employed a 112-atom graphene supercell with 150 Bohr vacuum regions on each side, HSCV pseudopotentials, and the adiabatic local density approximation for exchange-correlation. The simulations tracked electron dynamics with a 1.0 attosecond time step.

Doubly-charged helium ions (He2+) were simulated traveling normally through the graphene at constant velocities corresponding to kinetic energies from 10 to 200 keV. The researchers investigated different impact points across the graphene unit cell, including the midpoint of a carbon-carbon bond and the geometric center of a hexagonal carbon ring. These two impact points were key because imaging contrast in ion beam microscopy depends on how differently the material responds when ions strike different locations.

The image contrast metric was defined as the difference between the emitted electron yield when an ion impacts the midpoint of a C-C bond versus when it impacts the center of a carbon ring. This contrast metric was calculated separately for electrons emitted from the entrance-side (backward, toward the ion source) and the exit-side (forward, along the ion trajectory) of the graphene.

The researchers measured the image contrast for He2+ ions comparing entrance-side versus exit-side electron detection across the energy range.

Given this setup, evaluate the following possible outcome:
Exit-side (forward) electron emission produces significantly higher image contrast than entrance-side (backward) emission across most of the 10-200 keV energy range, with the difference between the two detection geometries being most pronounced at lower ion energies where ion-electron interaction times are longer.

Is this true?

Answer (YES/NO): NO